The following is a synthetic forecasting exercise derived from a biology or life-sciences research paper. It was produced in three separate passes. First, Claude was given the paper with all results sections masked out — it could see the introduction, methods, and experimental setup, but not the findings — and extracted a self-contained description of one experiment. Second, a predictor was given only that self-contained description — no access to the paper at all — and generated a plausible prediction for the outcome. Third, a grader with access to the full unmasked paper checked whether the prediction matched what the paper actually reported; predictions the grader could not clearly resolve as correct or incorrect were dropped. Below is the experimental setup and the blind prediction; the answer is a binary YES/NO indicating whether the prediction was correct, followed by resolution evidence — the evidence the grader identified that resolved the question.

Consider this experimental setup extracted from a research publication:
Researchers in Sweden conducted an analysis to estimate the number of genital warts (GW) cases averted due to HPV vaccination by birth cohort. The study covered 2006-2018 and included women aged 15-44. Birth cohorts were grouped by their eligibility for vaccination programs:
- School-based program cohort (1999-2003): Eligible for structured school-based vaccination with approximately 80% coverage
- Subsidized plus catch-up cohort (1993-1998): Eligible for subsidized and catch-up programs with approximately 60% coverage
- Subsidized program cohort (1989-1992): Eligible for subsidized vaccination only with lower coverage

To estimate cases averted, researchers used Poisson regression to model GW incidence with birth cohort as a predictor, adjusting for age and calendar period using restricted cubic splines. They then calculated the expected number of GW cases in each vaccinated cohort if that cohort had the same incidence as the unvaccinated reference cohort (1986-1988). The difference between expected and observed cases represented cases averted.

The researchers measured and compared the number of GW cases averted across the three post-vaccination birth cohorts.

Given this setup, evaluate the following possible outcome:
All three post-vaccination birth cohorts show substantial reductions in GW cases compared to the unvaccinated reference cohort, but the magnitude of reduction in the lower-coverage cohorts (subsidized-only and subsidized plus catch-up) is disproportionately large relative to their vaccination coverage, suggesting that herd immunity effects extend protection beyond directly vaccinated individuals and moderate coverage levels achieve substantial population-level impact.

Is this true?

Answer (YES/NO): NO